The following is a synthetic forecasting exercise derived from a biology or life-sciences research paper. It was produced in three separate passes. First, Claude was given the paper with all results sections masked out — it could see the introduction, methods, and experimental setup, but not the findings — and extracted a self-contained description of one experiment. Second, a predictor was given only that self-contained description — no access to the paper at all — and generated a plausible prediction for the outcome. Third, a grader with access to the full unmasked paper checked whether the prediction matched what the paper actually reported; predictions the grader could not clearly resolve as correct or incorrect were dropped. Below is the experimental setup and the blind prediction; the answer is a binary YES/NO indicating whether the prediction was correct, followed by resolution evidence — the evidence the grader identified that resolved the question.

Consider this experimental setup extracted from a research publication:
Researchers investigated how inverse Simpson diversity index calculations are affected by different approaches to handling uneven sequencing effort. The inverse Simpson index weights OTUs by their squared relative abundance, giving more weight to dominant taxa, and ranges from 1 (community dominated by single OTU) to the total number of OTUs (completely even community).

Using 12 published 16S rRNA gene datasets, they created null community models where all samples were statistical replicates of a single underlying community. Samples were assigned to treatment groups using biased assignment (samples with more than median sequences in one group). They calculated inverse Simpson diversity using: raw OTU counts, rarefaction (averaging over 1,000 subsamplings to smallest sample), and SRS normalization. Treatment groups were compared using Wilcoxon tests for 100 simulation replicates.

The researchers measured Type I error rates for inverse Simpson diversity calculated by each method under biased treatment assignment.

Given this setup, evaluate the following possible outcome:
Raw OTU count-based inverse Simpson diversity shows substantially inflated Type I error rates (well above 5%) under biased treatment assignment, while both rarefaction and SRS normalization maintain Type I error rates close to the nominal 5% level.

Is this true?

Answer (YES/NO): NO